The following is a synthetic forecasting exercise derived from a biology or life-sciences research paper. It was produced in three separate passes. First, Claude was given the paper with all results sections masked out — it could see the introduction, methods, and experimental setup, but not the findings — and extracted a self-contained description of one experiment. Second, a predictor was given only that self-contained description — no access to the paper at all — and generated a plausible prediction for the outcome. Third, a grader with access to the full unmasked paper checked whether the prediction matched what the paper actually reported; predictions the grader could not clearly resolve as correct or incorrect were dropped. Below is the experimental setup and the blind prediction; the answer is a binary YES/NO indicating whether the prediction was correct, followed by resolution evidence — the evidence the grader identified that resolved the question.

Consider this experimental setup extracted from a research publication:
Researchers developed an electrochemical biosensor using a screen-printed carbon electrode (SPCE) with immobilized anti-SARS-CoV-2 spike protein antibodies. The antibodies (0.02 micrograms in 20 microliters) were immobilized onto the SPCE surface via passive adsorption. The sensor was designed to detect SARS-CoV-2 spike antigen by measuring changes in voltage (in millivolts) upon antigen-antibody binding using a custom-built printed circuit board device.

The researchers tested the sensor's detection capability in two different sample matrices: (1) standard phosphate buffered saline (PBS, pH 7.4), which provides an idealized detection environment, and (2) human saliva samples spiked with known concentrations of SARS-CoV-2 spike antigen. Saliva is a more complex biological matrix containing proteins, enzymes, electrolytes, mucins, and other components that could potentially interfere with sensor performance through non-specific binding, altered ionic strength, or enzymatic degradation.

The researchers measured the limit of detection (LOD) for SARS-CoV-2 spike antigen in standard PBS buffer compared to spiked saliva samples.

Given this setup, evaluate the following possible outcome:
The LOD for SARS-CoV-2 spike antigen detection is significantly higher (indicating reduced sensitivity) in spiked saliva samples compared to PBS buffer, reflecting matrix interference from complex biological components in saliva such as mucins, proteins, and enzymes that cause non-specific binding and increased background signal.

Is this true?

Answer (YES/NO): YES